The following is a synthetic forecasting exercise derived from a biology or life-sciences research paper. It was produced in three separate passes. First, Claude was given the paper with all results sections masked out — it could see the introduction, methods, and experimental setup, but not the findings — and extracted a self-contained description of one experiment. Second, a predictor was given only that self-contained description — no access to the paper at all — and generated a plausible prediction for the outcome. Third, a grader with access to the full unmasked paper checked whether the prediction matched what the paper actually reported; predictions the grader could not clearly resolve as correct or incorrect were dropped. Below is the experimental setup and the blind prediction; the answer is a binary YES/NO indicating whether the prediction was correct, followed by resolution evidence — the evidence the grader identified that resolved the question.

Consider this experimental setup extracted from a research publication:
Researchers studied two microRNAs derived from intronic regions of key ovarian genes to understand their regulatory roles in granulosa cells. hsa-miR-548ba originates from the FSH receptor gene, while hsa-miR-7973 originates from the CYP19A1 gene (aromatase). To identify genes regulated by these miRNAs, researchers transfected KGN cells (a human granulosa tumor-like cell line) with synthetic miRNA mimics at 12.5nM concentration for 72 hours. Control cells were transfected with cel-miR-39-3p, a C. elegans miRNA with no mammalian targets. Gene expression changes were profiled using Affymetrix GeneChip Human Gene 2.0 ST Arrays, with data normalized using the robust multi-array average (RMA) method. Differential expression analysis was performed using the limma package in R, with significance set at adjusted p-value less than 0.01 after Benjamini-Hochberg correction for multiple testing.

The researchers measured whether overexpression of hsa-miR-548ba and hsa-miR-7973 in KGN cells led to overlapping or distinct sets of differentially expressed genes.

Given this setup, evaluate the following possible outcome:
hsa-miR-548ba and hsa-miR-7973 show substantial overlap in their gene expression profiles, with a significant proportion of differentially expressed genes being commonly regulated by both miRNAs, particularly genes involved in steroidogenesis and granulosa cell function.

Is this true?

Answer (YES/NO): YES